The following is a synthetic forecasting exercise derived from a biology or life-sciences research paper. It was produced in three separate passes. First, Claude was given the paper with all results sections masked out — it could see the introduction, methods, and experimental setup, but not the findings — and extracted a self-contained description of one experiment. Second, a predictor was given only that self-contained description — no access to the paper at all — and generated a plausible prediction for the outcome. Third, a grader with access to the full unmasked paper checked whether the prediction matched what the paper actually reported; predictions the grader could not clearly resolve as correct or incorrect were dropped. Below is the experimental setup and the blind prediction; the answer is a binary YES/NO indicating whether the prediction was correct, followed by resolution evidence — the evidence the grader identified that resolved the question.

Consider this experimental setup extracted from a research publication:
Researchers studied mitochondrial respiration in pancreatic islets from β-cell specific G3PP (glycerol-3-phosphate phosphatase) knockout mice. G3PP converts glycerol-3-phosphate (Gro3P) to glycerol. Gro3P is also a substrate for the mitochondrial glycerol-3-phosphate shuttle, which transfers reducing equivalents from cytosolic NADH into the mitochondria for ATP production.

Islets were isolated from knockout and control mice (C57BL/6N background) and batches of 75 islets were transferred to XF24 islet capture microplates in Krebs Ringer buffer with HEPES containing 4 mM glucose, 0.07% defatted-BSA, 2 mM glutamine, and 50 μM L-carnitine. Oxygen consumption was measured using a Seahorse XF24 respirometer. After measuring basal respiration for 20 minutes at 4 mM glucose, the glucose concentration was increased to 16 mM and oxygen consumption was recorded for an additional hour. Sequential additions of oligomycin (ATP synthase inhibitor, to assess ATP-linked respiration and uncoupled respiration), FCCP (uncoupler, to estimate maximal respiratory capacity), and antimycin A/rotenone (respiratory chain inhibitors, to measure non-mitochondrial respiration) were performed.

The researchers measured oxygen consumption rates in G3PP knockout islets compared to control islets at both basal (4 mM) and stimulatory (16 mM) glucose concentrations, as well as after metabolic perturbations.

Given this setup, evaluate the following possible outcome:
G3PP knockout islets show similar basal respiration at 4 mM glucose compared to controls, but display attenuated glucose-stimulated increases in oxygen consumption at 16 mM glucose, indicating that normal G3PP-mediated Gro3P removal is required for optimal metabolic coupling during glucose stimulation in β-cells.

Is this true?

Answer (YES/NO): NO